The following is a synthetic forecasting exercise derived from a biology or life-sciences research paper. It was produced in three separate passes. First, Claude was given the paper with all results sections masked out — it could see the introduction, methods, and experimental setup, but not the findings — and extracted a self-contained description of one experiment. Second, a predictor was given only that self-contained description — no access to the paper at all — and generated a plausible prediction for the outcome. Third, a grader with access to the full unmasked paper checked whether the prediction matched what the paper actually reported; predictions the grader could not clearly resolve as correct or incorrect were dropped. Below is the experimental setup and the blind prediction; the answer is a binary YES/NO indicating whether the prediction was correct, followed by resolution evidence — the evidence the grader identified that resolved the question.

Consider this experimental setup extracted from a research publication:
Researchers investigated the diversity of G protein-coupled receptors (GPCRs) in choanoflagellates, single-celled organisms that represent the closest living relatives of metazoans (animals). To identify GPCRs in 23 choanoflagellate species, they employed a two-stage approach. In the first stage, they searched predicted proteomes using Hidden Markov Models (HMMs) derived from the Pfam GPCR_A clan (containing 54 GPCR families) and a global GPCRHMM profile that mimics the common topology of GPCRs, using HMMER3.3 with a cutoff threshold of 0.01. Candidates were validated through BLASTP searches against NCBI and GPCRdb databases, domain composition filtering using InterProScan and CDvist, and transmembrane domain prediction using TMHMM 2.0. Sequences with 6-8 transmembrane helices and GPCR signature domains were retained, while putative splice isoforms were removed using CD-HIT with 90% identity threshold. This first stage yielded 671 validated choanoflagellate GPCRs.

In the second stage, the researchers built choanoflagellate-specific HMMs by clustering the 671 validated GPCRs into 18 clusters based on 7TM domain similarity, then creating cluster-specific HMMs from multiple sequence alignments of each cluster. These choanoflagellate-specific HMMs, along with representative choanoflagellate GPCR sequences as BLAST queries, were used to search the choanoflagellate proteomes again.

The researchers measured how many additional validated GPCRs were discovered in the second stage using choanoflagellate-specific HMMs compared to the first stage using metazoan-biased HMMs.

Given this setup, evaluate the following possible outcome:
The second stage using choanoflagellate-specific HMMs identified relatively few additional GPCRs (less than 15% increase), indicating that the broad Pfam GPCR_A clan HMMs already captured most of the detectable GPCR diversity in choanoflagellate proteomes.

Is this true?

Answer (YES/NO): NO